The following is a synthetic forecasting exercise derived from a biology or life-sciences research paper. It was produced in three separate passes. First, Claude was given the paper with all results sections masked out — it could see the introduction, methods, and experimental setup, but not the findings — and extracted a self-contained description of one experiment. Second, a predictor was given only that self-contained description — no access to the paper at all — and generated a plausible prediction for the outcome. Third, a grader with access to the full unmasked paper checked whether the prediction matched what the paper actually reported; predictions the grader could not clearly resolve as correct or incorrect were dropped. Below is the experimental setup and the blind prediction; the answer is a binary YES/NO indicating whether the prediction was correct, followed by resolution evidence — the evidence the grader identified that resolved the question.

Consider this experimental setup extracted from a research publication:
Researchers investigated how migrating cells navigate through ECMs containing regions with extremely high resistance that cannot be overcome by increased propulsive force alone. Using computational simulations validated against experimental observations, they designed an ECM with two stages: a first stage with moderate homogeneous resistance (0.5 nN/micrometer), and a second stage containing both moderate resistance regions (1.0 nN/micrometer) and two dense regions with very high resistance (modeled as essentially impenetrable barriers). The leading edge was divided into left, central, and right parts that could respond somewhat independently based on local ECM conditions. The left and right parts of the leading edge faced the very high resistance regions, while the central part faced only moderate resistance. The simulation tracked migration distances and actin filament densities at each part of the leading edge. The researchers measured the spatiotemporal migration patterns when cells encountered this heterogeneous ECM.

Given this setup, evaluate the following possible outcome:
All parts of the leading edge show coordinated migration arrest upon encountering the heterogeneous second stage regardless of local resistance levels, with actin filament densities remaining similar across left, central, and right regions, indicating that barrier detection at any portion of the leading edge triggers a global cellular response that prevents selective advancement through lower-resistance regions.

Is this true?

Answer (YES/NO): NO